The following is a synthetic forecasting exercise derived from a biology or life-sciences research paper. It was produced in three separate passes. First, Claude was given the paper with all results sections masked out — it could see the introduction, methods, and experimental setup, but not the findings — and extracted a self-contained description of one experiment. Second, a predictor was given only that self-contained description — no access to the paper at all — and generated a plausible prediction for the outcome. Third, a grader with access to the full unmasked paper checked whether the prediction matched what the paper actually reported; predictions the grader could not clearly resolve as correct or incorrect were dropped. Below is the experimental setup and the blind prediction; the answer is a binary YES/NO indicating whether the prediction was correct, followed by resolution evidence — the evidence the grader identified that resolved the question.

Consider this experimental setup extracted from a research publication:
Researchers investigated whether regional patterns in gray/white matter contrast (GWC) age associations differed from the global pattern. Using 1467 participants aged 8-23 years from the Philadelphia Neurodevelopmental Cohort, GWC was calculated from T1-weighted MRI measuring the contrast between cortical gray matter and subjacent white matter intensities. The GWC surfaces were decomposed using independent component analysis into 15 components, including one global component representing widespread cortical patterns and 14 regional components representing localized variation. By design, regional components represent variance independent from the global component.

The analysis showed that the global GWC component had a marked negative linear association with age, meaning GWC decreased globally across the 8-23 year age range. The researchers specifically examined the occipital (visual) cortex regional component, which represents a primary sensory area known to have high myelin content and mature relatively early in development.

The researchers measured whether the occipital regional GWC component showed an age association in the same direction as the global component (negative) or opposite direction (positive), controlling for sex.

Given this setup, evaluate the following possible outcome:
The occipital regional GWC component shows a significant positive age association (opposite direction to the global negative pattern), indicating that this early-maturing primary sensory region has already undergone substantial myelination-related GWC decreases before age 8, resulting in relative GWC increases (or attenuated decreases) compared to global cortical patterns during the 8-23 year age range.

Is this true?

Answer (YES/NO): NO